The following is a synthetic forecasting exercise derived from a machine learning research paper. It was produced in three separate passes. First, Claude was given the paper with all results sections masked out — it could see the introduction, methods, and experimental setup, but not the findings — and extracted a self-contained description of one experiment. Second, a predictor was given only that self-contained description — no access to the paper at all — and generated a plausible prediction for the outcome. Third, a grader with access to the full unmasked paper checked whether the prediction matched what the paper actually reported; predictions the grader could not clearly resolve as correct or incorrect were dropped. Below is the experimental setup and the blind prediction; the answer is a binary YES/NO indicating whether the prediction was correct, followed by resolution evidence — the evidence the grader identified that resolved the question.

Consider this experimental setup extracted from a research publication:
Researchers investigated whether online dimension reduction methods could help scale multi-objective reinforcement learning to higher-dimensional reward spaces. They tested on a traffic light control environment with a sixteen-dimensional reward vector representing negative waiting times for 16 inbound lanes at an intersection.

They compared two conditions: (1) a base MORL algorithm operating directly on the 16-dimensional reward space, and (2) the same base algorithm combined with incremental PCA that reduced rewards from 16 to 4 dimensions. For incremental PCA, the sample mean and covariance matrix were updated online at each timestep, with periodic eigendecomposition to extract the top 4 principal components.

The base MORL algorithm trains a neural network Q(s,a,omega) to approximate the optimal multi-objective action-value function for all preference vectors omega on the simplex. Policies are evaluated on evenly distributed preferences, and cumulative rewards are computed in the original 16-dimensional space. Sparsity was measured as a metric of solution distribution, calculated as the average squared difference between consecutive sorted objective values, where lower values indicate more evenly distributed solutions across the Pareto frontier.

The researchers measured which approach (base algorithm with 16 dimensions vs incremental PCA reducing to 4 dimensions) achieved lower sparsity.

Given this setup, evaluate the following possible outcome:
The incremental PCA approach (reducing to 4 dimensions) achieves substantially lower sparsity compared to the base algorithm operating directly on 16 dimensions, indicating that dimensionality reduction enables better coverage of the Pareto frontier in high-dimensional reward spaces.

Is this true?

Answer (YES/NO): NO